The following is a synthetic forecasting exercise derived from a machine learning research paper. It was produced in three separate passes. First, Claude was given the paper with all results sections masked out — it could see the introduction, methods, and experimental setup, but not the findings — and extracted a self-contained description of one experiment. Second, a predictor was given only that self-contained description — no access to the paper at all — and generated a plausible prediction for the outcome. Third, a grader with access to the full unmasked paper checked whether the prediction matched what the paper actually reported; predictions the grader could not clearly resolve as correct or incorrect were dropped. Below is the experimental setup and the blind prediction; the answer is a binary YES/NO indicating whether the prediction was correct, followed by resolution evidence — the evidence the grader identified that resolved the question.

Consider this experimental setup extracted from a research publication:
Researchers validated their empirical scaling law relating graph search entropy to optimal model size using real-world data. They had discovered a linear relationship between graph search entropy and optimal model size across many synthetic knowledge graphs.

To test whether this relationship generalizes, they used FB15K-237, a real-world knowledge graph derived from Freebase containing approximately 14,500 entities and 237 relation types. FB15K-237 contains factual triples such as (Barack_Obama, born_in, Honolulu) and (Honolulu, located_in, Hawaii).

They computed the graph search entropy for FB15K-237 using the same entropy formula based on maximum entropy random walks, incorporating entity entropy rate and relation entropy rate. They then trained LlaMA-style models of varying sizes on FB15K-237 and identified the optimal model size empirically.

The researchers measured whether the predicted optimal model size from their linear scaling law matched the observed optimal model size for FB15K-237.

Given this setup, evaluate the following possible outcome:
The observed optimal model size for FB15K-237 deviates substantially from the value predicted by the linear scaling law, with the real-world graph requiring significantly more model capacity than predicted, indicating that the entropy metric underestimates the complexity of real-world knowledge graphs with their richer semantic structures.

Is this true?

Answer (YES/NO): NO